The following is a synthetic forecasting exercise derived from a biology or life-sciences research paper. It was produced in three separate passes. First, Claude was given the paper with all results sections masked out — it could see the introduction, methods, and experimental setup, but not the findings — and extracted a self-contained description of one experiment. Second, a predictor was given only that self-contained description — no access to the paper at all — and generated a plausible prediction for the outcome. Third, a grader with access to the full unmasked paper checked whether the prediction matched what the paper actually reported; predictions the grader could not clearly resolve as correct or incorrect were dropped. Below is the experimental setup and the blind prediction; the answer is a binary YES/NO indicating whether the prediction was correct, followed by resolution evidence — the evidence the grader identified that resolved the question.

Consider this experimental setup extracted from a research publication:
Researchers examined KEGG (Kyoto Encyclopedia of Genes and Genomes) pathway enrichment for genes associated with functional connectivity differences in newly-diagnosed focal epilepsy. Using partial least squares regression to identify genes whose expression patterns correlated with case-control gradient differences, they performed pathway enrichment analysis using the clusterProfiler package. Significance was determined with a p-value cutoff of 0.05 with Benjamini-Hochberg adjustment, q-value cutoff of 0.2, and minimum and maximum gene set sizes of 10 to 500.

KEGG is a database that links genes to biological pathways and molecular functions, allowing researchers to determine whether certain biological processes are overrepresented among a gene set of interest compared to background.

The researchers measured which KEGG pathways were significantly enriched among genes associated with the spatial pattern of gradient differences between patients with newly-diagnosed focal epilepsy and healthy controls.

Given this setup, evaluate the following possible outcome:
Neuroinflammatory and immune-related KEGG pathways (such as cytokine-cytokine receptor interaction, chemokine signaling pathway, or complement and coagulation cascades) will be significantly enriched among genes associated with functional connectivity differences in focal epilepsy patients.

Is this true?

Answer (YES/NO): NO